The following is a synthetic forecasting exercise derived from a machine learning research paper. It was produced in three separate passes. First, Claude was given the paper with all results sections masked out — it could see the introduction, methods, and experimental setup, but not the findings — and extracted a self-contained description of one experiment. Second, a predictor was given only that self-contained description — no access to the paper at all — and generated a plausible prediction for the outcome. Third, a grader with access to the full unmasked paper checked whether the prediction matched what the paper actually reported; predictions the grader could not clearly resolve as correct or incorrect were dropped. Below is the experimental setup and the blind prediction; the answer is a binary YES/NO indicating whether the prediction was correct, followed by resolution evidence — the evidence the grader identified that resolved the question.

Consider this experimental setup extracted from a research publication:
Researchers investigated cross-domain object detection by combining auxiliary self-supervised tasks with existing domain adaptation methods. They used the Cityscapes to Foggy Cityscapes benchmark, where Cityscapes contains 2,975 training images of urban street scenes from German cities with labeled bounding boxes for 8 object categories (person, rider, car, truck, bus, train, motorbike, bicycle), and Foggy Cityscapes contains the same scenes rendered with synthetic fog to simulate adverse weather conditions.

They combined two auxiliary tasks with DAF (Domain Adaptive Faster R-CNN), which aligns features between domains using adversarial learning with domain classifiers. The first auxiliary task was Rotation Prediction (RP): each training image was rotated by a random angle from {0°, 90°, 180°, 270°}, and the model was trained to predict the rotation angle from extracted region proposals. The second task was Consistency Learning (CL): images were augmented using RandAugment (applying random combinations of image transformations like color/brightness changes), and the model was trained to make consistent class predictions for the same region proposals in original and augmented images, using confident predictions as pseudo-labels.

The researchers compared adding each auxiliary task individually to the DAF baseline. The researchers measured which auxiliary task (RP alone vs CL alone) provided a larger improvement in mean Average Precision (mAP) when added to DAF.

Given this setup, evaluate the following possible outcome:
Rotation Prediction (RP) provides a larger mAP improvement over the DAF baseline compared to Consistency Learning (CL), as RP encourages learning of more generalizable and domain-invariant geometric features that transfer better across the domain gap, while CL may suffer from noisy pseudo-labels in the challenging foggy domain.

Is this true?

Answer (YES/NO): YES